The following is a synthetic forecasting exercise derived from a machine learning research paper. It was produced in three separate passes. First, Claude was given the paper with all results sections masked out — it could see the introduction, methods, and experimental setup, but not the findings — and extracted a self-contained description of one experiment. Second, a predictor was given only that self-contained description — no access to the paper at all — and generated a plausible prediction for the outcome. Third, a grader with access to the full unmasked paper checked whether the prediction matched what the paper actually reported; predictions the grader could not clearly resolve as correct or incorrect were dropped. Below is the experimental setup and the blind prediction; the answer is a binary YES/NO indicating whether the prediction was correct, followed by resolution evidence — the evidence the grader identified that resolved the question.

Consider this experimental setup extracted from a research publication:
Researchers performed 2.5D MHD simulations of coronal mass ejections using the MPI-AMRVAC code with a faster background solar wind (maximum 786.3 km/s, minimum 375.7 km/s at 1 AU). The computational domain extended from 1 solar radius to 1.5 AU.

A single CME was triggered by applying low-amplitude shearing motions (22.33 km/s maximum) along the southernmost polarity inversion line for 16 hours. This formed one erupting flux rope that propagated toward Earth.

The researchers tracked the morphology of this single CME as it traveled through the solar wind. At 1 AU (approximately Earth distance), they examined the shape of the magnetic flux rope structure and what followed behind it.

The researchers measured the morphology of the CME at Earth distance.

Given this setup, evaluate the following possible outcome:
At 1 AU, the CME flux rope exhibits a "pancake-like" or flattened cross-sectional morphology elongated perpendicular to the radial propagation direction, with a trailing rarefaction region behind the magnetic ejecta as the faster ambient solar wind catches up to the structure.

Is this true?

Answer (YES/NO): NO